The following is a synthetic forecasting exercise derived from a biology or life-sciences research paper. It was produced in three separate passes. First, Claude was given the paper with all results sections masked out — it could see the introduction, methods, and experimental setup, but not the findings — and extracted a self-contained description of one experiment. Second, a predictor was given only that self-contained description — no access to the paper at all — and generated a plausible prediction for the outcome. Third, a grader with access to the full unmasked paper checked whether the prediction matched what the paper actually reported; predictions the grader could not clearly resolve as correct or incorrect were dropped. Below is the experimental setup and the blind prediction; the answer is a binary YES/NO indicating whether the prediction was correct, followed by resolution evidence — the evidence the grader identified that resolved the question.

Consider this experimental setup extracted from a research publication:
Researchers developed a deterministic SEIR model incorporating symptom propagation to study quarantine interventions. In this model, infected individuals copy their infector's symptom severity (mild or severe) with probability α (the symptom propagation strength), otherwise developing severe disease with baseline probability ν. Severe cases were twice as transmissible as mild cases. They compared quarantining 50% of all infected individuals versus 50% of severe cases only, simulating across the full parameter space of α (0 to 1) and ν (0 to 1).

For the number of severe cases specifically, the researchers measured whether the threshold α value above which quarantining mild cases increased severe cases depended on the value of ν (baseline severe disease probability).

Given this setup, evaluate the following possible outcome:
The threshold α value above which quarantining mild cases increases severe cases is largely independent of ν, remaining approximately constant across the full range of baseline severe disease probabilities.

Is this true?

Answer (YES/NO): YES